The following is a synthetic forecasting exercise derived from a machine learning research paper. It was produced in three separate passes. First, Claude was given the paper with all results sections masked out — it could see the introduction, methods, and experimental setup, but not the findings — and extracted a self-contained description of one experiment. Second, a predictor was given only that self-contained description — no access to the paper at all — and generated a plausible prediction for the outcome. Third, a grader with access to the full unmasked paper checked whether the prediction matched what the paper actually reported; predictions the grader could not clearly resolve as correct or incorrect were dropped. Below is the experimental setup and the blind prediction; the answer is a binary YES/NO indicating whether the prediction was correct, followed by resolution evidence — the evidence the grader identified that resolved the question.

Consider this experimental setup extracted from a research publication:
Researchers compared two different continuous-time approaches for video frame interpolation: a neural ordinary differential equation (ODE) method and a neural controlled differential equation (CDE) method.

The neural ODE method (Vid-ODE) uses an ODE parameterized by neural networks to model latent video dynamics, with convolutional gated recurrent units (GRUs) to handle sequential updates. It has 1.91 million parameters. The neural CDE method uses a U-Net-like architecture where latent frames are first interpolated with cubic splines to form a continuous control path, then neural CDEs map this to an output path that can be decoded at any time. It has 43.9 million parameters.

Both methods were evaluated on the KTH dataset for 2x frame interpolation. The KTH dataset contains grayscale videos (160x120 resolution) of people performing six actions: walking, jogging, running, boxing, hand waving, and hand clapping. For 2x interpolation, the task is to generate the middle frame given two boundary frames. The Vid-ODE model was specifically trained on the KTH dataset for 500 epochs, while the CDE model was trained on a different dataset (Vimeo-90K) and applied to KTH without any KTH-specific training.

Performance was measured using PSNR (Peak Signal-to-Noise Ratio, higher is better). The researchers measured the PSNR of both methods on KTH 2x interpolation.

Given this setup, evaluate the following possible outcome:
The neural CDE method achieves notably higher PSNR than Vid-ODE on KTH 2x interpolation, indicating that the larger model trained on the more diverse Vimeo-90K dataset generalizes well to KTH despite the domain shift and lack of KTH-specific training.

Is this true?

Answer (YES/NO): YES